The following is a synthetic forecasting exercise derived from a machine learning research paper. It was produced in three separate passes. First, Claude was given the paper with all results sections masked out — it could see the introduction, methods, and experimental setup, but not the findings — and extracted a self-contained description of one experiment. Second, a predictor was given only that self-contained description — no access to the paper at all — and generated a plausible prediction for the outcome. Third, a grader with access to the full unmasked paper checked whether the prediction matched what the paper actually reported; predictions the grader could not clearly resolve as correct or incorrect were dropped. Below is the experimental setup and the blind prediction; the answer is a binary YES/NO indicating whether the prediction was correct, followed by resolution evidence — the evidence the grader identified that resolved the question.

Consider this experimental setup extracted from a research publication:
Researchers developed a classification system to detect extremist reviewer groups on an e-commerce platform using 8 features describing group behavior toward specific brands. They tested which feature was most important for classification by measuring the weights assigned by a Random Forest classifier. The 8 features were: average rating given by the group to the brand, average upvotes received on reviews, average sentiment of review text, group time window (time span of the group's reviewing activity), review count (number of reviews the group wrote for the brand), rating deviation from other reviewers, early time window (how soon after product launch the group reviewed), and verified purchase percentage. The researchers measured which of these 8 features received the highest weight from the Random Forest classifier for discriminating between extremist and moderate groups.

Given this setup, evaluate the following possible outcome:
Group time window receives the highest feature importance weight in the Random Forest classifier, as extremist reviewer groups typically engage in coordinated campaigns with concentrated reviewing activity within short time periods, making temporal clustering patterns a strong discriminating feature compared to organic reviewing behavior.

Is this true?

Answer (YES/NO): NO